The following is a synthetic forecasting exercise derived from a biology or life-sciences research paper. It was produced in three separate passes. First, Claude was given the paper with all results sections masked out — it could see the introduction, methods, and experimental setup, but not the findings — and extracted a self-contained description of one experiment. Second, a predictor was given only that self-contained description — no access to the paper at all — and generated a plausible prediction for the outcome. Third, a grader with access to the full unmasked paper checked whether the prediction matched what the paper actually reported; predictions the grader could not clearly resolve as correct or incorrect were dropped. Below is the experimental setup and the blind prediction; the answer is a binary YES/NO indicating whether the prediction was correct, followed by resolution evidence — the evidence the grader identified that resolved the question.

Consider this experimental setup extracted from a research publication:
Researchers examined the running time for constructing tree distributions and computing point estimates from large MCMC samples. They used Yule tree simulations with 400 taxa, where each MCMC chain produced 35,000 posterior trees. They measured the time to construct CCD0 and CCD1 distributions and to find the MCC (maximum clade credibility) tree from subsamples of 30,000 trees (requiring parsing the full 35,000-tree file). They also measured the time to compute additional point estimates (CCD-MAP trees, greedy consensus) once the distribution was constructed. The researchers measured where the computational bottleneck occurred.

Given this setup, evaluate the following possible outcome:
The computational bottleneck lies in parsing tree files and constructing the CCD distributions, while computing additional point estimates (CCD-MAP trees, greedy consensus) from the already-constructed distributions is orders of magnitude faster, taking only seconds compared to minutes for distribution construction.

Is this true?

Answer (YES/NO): NO